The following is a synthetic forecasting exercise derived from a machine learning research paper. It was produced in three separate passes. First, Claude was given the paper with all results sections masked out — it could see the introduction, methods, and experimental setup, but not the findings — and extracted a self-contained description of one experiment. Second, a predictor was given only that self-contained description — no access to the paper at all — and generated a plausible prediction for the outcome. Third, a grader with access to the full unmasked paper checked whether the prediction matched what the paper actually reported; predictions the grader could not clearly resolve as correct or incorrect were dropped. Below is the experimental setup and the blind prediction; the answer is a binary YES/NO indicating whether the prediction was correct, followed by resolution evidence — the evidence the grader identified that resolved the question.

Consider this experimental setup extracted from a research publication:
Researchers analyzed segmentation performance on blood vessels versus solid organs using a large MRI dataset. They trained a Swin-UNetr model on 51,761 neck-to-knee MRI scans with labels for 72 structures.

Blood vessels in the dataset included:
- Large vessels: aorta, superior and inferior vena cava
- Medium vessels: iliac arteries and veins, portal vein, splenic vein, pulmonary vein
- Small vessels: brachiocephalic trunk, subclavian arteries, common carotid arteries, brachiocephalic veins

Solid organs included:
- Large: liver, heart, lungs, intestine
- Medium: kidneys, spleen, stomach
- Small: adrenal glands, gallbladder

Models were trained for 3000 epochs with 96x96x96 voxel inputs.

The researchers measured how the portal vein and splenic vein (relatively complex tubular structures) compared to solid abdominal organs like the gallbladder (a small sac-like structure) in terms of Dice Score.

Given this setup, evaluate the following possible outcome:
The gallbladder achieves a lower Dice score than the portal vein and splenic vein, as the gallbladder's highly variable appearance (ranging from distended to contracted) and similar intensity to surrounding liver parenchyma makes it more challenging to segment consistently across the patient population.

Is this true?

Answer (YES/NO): NO